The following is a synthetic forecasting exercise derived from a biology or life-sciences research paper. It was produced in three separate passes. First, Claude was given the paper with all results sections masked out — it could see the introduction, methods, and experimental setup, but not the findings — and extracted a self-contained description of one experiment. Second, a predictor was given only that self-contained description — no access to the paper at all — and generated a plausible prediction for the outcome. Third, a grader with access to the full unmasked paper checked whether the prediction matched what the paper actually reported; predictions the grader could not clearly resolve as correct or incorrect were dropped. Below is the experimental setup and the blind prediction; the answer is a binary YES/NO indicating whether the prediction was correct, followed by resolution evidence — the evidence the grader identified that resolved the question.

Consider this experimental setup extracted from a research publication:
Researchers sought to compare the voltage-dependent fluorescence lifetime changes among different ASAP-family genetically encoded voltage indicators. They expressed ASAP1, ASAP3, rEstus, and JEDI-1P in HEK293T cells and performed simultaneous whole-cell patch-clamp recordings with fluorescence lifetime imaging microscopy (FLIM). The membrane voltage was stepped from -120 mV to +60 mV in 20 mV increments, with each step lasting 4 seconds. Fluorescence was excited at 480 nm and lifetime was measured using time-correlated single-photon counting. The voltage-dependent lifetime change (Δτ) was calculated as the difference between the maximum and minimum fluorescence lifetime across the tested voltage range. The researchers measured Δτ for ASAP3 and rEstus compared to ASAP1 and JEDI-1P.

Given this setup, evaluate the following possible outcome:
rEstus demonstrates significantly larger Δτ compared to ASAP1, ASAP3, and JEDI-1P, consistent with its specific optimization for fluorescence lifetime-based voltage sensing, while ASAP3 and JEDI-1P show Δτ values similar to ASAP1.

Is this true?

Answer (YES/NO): NO